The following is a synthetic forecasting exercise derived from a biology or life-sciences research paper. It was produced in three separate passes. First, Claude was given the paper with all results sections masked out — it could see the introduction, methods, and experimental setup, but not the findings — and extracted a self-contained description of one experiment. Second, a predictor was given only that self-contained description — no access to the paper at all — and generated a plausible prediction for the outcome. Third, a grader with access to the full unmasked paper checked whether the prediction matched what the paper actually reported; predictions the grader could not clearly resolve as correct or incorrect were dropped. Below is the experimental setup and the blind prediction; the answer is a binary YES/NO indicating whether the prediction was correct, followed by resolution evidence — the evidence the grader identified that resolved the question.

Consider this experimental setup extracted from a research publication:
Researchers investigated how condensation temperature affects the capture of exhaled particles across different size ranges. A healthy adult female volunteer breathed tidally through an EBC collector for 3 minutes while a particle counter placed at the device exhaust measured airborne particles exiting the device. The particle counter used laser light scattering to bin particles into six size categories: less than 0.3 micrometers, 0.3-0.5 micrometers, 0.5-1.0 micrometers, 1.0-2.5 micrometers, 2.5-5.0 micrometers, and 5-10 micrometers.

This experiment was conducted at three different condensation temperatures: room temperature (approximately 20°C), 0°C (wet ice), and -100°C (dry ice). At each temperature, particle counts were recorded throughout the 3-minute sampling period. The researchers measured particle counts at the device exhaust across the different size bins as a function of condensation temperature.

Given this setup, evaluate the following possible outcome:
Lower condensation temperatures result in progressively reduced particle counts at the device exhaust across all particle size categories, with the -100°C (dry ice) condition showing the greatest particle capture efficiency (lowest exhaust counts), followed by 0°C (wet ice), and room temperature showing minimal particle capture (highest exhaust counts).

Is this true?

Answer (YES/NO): NO